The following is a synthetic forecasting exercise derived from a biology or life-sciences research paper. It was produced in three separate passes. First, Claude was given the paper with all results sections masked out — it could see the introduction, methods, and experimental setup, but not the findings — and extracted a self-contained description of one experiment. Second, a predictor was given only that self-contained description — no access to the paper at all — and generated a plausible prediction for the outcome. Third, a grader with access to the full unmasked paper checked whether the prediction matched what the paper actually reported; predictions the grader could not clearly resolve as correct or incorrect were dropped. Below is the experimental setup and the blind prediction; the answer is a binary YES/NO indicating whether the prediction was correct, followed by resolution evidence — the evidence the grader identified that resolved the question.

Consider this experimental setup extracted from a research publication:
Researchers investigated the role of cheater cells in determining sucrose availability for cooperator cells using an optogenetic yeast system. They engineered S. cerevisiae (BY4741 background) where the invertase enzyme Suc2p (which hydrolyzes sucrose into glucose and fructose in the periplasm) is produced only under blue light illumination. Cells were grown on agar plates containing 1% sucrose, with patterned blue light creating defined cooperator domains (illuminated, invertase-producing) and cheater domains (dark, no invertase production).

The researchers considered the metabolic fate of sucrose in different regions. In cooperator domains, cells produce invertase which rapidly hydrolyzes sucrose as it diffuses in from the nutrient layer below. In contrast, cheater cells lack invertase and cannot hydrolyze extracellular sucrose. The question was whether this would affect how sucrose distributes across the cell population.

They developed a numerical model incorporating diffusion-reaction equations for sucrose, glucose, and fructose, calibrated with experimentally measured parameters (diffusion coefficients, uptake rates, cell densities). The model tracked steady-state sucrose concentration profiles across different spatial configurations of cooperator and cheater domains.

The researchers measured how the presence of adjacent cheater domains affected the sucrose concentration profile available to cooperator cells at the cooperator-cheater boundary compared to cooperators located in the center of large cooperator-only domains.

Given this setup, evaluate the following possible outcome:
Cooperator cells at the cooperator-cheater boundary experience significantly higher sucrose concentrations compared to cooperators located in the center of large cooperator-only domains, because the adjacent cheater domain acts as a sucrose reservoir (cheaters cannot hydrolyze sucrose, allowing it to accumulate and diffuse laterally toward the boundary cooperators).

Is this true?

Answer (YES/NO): YES